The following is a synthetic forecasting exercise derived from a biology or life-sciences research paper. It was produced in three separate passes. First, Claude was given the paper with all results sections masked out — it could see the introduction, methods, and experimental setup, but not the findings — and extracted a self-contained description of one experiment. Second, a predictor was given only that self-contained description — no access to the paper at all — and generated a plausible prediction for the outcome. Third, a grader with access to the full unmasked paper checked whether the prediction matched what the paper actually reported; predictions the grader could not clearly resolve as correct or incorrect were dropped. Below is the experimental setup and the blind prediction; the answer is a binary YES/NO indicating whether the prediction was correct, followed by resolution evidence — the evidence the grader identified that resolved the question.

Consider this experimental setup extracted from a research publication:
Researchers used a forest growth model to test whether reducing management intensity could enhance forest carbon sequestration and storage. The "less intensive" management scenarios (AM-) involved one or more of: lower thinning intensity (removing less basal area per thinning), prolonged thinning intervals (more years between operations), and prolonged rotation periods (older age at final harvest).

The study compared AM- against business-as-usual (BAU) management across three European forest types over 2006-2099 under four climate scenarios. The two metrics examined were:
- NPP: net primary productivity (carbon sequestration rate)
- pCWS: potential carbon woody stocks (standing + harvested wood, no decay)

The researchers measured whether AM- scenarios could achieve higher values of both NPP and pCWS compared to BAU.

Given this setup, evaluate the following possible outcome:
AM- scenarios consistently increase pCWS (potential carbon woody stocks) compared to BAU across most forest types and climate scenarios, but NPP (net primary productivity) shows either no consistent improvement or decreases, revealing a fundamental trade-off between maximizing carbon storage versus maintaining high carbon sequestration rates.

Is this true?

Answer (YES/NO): NO